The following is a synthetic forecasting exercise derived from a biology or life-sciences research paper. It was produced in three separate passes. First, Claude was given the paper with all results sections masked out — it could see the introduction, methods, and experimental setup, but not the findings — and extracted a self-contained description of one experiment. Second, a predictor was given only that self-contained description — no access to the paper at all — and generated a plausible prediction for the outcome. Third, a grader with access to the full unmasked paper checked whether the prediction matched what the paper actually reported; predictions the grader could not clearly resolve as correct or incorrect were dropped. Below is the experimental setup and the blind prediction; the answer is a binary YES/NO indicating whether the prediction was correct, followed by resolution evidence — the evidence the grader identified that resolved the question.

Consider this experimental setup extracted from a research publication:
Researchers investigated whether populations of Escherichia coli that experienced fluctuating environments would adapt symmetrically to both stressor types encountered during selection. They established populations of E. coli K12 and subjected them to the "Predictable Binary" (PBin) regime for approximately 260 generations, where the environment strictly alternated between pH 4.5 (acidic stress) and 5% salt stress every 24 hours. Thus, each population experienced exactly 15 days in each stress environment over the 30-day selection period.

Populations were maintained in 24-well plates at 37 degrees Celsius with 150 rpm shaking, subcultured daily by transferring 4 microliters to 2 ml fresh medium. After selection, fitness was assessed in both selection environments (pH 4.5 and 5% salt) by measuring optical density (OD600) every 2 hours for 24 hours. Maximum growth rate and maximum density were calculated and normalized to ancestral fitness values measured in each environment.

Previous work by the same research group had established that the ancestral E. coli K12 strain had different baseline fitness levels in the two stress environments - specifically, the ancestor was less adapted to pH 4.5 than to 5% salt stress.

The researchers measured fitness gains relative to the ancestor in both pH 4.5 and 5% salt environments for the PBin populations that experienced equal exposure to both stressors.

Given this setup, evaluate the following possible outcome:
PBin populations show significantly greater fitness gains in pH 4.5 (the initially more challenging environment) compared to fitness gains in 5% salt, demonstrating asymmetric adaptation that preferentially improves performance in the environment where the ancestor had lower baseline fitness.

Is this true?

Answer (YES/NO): NO